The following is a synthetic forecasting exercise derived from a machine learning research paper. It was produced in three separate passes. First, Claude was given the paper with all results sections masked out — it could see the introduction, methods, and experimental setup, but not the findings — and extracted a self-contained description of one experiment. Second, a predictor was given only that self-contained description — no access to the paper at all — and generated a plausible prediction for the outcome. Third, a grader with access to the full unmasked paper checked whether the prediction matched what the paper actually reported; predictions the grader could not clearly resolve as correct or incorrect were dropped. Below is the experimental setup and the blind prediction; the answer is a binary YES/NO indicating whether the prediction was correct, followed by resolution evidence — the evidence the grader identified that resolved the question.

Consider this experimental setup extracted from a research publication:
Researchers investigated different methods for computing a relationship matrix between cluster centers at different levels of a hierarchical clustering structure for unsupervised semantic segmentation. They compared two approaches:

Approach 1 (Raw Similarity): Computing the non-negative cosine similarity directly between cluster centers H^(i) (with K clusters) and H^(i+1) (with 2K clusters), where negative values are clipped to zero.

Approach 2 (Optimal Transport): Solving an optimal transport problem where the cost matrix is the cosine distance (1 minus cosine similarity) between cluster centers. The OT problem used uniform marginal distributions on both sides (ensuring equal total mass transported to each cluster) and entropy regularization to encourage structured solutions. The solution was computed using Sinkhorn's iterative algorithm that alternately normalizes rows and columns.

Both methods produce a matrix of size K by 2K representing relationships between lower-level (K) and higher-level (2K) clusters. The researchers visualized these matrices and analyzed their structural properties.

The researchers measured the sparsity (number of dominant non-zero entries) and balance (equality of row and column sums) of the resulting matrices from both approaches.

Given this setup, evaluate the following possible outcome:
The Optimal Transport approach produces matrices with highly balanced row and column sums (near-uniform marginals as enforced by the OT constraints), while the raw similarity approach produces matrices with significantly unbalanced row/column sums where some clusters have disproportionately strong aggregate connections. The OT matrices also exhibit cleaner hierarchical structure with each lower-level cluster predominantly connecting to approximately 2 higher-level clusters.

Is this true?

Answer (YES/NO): NO